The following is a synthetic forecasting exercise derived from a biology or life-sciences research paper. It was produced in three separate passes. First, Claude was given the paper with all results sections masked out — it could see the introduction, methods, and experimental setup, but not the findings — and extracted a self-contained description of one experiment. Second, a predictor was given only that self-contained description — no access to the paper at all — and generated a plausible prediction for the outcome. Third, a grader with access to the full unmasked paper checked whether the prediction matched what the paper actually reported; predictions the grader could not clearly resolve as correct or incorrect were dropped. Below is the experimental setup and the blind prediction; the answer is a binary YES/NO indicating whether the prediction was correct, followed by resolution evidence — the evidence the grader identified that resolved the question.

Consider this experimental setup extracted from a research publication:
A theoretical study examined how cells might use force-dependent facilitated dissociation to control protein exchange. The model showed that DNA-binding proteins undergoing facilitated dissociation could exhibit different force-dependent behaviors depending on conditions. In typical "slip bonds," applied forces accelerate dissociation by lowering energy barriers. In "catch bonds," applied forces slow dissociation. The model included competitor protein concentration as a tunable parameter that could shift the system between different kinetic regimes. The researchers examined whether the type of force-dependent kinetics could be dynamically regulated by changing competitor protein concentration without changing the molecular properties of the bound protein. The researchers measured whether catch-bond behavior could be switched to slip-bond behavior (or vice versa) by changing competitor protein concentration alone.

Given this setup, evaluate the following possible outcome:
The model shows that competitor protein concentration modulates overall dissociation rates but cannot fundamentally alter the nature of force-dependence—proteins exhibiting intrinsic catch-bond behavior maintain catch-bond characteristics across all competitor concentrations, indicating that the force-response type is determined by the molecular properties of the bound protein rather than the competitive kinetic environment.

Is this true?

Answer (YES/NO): NO